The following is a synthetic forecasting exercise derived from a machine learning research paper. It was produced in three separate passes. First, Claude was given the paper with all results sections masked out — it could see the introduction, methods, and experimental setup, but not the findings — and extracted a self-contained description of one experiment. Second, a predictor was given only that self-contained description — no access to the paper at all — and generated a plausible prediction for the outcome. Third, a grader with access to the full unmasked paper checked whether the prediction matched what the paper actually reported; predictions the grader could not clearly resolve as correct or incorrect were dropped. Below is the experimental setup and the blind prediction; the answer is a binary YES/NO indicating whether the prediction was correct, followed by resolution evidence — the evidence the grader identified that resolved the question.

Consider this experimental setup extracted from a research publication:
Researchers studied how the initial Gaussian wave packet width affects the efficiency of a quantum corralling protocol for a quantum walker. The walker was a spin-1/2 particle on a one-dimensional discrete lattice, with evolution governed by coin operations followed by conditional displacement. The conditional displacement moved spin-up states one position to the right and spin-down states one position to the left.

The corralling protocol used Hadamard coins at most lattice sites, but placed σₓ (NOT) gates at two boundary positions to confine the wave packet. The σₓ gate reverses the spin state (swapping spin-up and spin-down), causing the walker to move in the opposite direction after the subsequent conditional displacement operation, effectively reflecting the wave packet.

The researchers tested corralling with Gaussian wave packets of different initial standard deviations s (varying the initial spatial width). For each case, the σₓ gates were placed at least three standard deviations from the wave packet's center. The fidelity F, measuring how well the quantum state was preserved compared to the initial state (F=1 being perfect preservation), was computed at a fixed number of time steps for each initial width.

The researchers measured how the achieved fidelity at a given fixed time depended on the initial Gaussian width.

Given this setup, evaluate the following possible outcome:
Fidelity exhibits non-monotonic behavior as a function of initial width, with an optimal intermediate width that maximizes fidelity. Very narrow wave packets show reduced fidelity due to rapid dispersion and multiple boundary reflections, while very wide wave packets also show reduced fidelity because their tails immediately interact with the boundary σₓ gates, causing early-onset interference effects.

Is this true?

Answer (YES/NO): NO